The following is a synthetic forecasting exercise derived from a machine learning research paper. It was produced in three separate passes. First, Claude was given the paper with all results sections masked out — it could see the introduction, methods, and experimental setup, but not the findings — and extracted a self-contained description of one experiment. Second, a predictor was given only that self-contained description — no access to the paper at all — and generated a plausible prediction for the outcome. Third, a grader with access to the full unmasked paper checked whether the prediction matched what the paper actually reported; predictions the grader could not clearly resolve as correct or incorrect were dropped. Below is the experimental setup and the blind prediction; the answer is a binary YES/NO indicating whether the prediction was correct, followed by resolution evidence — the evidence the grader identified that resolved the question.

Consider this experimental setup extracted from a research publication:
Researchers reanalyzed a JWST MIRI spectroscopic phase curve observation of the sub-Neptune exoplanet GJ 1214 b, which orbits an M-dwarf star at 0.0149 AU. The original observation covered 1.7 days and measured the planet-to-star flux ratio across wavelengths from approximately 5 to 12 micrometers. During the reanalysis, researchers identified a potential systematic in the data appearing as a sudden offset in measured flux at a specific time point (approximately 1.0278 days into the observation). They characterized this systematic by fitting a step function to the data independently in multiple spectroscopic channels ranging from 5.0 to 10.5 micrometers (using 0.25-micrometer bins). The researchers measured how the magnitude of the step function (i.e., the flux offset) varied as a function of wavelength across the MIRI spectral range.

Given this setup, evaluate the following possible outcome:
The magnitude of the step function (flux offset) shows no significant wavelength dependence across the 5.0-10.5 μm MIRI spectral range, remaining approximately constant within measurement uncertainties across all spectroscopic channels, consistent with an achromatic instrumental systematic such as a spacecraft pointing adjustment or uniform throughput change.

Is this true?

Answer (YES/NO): NO